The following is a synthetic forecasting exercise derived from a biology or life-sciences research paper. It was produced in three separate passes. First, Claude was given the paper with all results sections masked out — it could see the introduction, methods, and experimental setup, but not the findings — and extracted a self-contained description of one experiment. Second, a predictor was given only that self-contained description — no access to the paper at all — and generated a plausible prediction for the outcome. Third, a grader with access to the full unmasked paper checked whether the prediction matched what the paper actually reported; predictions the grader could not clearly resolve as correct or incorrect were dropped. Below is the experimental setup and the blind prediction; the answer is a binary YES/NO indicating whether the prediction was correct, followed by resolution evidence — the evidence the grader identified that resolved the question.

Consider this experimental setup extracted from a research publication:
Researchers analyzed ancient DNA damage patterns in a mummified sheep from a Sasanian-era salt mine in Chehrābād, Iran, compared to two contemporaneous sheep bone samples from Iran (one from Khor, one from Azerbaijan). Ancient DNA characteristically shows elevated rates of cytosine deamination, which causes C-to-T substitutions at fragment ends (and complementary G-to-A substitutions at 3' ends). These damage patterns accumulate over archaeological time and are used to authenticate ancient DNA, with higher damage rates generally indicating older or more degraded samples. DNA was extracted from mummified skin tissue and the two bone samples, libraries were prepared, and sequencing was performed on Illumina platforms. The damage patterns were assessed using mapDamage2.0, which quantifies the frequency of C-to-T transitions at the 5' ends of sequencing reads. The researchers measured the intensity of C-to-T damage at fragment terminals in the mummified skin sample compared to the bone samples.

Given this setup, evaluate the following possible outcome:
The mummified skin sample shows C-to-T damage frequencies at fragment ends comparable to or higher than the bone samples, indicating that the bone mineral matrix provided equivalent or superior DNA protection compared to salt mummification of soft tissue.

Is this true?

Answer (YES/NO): NO